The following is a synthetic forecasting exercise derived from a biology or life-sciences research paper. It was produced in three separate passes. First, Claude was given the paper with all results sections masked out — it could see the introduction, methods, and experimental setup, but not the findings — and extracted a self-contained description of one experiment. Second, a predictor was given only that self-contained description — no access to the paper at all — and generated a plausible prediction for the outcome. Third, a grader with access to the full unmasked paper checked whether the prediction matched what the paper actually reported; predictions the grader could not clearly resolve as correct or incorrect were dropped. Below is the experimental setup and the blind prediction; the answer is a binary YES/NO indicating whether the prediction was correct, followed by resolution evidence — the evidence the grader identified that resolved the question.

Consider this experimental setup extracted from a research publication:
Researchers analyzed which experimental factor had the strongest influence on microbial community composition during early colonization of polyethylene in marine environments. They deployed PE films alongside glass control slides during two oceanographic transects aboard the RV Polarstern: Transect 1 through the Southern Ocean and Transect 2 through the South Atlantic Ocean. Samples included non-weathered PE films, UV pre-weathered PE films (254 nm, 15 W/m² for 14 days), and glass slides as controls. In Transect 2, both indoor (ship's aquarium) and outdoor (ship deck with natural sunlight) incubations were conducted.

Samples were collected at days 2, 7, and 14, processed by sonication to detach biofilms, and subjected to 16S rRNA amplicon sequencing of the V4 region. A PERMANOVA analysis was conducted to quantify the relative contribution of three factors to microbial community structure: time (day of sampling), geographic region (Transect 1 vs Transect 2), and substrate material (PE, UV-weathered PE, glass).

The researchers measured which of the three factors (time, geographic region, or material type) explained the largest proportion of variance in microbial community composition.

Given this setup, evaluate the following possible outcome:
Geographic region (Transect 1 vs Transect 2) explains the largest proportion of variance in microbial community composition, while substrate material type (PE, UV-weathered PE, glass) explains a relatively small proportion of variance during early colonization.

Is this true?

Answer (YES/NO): YES